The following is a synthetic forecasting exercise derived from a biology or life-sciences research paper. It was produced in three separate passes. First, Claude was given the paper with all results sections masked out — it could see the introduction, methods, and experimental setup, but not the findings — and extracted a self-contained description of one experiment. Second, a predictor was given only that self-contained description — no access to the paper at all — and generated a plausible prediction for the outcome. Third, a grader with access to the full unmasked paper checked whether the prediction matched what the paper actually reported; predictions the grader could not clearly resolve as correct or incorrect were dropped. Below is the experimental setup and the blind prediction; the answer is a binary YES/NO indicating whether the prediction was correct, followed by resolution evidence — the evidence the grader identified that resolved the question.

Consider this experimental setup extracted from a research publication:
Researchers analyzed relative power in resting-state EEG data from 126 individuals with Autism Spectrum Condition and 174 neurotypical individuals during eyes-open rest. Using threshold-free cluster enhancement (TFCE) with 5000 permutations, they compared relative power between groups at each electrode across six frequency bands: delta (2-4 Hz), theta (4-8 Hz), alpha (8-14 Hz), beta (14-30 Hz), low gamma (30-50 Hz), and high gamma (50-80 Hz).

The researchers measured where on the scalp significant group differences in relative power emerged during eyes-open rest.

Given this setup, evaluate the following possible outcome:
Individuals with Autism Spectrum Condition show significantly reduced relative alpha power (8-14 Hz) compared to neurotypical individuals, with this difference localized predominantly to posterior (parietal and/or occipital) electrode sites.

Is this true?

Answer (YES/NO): NO